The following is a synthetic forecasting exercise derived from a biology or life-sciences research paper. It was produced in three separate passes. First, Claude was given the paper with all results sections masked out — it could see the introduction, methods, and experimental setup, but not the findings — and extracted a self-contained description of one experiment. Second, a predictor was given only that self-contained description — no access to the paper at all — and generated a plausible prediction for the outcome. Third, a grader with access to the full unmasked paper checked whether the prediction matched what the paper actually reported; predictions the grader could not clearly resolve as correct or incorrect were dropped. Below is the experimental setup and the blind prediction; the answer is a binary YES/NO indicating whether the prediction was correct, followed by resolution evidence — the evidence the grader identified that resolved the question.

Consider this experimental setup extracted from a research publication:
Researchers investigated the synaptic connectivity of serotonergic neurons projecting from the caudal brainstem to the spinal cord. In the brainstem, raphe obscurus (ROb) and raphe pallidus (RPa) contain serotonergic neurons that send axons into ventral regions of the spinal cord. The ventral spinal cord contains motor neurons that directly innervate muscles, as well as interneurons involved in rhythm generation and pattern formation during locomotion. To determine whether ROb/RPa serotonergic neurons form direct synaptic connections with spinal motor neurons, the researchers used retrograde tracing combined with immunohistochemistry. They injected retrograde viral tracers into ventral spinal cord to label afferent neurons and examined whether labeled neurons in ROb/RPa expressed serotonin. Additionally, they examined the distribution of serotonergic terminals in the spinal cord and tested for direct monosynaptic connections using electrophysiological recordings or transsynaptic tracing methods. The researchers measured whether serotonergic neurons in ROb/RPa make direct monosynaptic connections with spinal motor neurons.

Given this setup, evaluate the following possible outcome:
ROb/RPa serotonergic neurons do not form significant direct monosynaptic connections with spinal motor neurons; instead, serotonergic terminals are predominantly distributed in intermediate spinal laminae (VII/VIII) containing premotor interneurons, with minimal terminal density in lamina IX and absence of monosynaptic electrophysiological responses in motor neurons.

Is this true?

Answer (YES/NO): NO